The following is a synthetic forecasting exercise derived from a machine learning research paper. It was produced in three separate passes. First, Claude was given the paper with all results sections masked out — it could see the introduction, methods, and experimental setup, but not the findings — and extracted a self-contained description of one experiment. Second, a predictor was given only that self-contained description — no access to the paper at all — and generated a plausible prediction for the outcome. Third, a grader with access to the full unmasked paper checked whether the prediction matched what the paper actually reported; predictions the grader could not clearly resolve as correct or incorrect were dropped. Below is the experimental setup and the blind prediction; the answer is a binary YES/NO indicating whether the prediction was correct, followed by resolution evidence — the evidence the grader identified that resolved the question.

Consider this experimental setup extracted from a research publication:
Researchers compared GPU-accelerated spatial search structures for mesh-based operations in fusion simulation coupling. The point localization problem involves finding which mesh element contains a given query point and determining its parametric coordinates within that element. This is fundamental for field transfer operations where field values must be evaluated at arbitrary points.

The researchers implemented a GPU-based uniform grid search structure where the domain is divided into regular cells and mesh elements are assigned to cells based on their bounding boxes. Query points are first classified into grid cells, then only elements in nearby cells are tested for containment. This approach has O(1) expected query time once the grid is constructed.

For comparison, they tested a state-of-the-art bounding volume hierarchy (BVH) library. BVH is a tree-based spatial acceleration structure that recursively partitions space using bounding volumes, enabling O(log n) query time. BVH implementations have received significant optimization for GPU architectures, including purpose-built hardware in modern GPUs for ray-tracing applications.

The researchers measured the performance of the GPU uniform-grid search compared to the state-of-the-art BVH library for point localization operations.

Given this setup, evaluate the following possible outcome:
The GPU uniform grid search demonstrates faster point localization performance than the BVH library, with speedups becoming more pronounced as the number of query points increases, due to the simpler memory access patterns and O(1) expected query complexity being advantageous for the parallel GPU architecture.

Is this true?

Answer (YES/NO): NO